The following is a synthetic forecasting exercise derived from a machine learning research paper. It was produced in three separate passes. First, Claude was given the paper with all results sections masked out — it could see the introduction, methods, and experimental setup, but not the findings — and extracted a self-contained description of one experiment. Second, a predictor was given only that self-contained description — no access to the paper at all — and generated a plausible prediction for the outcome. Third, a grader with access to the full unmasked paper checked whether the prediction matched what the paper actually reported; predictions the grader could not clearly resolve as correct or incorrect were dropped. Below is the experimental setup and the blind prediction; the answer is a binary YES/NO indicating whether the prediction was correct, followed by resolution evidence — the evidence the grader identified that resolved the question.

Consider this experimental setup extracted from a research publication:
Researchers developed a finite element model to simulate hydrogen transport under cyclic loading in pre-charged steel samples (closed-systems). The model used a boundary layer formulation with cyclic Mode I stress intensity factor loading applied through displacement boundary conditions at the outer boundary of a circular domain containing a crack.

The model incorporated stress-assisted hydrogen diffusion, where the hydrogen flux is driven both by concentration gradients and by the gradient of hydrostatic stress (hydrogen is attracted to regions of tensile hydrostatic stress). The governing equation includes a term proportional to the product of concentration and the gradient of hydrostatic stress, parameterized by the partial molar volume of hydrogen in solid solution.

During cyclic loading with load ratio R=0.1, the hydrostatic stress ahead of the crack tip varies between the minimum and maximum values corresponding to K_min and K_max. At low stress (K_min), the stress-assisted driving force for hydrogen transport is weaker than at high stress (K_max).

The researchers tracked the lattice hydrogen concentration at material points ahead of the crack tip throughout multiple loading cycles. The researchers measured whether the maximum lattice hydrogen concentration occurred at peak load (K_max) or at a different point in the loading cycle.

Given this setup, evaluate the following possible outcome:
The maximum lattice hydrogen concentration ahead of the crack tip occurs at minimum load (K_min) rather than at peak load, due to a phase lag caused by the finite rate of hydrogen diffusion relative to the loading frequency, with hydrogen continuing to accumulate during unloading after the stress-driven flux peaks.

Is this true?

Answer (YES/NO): NO